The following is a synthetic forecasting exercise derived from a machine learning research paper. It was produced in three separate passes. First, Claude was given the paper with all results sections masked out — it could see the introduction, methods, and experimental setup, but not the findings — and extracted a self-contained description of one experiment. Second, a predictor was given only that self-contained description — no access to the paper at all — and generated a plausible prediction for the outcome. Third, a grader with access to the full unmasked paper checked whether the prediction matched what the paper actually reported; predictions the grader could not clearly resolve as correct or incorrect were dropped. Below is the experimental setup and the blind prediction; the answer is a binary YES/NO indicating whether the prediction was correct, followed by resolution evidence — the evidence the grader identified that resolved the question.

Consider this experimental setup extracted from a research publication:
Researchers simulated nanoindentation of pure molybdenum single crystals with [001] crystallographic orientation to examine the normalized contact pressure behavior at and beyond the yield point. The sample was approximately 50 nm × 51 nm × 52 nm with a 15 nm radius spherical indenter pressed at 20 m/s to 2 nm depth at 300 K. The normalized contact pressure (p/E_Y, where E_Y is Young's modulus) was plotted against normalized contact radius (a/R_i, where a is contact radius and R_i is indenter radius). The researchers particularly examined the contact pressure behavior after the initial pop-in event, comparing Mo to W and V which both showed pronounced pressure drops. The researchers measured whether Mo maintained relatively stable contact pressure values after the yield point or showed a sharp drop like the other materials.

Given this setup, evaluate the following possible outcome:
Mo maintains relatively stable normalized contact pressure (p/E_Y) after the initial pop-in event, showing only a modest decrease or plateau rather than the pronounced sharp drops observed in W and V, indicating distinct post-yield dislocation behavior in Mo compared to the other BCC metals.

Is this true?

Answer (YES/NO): YES